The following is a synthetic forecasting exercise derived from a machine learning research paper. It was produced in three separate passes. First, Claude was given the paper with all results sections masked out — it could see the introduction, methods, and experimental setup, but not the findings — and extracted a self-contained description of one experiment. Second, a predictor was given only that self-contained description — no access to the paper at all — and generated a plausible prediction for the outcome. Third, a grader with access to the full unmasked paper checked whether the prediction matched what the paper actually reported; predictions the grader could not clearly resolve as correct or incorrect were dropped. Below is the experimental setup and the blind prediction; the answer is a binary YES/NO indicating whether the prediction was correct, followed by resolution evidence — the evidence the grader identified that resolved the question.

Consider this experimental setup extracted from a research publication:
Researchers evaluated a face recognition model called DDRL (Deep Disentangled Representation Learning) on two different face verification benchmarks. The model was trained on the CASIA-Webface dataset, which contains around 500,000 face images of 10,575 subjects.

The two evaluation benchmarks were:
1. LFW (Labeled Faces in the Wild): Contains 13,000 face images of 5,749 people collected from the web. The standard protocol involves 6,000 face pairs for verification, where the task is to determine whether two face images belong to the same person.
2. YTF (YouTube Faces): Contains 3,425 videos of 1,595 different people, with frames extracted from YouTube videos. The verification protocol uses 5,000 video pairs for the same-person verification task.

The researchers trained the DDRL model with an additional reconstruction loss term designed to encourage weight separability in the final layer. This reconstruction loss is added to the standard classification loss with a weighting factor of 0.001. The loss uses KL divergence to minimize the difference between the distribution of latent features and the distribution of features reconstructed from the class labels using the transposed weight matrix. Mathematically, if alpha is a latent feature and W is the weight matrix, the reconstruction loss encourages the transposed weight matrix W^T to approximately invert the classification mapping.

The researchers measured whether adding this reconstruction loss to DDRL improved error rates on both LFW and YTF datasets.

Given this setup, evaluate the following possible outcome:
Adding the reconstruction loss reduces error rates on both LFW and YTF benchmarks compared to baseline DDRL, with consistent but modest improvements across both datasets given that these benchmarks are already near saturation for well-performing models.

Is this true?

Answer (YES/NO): NO